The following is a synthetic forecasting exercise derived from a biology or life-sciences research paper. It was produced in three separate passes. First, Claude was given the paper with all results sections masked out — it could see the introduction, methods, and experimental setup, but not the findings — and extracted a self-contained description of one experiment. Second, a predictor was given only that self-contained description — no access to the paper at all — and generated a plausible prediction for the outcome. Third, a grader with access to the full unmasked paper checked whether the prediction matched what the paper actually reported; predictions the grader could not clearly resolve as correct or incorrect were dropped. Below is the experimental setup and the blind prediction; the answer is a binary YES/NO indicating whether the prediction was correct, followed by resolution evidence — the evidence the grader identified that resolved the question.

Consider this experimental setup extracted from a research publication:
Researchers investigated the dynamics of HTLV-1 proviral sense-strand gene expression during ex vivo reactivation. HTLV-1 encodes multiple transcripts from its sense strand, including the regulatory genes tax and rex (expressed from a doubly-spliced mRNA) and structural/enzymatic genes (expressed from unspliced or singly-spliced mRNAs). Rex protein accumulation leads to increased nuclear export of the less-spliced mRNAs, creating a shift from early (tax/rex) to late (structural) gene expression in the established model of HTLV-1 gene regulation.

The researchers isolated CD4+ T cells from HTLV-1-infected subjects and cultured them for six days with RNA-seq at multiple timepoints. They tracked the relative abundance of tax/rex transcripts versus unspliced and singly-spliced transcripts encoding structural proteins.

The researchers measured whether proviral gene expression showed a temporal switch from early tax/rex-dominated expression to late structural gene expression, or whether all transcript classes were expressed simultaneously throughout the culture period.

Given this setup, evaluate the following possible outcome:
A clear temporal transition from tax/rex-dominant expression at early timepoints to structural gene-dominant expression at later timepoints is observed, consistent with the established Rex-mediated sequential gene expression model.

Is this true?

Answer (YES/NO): NO